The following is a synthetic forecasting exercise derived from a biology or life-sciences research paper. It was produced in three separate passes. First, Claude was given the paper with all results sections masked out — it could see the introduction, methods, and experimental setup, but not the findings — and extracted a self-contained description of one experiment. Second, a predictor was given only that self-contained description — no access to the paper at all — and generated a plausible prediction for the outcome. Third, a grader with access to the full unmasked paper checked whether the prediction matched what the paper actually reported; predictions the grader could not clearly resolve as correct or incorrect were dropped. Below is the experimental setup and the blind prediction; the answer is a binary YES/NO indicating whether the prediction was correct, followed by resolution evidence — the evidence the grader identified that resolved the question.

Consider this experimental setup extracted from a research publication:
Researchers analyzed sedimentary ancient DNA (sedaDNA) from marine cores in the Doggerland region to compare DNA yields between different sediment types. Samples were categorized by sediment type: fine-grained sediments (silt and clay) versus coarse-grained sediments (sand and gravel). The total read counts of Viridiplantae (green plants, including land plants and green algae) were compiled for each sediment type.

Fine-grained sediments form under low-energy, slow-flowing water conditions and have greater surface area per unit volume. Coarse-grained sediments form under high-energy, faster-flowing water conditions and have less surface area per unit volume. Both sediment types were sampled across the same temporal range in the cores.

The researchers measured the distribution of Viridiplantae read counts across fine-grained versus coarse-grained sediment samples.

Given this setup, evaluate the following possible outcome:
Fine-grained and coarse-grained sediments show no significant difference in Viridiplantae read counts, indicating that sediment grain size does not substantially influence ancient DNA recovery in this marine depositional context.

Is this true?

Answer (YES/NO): NO